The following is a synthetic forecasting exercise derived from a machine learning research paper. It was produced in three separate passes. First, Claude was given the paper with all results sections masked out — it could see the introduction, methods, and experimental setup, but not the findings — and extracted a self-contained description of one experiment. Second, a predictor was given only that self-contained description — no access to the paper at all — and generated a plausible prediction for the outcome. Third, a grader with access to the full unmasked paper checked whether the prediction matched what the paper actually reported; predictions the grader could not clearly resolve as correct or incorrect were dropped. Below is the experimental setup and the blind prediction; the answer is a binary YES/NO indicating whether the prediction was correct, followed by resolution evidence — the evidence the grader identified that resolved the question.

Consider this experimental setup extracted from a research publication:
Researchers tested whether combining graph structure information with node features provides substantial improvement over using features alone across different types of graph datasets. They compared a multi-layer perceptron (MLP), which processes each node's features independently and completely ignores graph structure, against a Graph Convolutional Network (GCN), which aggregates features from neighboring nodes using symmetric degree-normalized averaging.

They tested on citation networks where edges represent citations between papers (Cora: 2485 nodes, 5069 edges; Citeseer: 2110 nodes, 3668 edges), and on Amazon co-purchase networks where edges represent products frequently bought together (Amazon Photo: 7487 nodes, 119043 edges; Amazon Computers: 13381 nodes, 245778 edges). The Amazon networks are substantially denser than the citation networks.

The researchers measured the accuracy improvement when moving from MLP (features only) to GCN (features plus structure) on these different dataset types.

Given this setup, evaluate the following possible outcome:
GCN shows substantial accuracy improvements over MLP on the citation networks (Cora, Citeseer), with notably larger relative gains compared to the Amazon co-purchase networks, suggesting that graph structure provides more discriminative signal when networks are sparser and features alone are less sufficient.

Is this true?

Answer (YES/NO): NO